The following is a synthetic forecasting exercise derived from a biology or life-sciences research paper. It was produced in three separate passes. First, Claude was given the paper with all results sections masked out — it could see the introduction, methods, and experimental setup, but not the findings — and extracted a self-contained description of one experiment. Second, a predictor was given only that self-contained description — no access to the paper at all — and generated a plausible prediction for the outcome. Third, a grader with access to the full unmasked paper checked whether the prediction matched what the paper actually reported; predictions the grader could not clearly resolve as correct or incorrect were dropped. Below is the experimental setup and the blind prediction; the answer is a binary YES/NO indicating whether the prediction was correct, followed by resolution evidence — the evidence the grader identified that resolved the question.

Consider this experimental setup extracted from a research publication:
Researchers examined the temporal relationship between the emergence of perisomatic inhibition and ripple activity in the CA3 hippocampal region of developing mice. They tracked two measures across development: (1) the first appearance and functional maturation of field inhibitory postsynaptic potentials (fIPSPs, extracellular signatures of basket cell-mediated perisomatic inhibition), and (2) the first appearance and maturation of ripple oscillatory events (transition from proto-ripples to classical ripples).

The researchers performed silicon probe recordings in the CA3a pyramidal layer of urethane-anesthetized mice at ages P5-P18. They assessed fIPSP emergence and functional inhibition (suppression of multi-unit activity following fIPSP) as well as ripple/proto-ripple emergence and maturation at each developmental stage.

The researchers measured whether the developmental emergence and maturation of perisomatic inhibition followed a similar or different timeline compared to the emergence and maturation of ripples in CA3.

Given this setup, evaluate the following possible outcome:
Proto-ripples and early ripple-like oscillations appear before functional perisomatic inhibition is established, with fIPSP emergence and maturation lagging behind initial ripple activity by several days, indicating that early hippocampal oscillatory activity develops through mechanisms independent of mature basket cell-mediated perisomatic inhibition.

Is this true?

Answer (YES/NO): NO